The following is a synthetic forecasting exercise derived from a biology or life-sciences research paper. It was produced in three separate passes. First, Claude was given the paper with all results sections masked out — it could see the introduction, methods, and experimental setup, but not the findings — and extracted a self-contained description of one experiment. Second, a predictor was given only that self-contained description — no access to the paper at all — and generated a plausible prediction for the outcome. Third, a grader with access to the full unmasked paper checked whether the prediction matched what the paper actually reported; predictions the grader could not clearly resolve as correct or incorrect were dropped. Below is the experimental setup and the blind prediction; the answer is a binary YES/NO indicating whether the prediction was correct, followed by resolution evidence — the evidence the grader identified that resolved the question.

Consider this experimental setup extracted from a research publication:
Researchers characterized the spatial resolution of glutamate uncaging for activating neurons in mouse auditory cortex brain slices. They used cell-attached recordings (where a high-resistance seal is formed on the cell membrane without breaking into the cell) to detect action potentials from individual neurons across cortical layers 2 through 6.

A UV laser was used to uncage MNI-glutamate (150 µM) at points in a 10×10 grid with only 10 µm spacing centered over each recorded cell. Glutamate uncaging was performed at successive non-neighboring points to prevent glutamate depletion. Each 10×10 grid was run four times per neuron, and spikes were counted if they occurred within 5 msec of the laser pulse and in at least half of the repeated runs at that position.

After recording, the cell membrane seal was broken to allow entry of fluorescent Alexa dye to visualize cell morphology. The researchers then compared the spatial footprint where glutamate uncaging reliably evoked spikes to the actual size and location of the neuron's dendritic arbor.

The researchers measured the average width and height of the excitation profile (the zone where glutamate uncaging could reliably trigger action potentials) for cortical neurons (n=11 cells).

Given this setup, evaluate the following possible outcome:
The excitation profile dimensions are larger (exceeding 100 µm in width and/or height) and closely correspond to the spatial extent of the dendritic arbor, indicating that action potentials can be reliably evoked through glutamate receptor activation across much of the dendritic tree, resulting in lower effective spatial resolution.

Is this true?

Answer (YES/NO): NO